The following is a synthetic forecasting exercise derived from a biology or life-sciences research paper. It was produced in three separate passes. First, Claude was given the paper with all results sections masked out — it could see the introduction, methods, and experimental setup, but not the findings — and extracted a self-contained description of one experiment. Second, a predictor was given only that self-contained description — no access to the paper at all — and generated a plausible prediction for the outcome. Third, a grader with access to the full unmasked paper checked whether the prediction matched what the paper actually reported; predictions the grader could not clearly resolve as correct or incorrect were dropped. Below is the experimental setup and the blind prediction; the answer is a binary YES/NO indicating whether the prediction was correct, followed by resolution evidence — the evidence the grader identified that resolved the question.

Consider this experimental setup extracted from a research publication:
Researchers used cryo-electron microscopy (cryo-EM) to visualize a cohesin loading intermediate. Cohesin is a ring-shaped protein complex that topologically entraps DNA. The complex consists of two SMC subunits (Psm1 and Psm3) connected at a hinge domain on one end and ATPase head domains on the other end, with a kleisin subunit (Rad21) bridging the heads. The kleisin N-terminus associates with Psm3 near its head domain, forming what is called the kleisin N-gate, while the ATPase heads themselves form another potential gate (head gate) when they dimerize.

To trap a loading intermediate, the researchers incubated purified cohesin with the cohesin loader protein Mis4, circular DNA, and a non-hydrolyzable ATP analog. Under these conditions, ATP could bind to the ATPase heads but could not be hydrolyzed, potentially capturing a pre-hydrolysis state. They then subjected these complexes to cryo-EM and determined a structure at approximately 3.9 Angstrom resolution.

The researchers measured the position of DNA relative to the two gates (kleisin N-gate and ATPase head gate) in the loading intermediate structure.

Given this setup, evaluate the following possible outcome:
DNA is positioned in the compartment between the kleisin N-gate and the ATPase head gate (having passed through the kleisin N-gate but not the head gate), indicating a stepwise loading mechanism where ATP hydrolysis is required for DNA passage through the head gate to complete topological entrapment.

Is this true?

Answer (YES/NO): YES